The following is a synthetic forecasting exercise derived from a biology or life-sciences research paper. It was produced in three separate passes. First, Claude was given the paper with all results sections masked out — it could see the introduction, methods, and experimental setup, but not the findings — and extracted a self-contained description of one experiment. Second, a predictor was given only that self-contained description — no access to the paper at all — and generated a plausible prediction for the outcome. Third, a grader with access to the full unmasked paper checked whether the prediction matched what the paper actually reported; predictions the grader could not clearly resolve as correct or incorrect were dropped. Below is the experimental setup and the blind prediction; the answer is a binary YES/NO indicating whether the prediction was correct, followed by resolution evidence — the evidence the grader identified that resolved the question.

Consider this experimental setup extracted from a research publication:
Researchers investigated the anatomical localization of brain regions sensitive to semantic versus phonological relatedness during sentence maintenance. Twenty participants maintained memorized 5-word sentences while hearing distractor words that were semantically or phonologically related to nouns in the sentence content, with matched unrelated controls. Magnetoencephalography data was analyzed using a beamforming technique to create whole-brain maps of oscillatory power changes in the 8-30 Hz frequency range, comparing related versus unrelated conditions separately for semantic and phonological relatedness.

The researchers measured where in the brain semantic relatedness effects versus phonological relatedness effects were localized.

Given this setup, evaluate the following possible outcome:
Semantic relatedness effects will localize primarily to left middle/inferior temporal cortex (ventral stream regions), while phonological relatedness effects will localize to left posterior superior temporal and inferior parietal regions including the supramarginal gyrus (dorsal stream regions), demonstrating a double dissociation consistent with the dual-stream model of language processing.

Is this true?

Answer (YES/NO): NO